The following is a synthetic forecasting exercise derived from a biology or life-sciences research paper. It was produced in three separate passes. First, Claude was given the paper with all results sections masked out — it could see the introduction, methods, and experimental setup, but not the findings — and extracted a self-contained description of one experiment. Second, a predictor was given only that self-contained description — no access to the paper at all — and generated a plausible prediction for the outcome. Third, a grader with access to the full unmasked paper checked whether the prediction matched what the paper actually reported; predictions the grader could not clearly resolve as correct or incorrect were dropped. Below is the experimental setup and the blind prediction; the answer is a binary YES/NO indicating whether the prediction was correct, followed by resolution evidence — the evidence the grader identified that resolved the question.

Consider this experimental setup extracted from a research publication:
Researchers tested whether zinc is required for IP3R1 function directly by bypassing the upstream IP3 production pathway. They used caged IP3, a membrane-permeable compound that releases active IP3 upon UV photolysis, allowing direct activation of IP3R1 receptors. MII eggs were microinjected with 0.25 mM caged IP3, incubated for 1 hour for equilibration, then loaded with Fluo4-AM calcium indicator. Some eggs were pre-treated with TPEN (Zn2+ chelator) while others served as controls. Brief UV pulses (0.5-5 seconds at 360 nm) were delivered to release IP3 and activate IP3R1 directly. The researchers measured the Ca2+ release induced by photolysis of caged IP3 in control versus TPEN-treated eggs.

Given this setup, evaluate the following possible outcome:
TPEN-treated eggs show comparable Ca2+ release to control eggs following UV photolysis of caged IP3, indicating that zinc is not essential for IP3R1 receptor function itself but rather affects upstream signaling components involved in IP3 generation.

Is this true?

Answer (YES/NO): NO